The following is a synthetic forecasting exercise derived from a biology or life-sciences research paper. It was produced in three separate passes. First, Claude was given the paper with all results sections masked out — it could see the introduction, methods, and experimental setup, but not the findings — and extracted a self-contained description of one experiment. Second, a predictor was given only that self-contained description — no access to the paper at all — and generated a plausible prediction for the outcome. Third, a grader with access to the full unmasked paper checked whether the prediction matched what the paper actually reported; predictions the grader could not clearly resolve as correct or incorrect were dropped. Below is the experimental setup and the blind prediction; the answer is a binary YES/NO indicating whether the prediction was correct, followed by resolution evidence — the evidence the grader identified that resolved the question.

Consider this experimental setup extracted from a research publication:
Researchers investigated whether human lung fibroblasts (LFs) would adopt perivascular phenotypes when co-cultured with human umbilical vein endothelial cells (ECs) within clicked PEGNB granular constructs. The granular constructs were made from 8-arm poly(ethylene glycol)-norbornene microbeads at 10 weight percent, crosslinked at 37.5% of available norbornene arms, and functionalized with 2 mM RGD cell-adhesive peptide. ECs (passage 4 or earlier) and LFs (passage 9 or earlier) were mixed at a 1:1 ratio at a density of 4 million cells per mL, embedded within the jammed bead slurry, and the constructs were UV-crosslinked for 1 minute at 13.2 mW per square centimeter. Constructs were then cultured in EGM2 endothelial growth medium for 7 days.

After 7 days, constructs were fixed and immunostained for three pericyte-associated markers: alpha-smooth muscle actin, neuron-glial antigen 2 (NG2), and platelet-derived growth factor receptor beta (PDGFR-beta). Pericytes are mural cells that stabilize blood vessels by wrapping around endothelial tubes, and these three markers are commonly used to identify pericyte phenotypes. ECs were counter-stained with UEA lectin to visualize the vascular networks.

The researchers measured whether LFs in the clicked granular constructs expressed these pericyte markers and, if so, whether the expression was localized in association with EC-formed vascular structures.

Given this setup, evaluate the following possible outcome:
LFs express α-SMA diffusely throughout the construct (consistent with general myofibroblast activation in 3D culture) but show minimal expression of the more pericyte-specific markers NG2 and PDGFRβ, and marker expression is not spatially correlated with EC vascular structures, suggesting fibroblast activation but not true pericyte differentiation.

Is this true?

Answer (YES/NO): NO